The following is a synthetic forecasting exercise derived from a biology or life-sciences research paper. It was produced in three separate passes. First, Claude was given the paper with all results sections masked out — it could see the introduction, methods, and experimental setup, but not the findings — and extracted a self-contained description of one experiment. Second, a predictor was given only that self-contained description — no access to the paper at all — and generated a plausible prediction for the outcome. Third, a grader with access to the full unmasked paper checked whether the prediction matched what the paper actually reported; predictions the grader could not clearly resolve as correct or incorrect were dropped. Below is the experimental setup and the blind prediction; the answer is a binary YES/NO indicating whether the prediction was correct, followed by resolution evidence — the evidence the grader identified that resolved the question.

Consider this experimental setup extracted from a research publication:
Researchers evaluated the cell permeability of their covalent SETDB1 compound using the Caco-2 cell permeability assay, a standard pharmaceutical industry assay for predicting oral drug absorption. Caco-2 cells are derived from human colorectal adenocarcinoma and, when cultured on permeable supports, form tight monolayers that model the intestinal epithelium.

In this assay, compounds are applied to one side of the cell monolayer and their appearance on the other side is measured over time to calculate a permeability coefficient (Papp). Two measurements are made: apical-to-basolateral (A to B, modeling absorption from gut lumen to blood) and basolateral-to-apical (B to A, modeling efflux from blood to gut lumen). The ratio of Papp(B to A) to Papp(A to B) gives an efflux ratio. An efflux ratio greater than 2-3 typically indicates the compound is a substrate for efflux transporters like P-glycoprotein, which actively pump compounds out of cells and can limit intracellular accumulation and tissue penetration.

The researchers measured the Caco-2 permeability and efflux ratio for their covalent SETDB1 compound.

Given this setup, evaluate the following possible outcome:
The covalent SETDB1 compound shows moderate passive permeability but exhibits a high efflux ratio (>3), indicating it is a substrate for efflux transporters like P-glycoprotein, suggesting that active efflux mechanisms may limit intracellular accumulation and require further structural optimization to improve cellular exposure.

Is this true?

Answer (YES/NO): NO